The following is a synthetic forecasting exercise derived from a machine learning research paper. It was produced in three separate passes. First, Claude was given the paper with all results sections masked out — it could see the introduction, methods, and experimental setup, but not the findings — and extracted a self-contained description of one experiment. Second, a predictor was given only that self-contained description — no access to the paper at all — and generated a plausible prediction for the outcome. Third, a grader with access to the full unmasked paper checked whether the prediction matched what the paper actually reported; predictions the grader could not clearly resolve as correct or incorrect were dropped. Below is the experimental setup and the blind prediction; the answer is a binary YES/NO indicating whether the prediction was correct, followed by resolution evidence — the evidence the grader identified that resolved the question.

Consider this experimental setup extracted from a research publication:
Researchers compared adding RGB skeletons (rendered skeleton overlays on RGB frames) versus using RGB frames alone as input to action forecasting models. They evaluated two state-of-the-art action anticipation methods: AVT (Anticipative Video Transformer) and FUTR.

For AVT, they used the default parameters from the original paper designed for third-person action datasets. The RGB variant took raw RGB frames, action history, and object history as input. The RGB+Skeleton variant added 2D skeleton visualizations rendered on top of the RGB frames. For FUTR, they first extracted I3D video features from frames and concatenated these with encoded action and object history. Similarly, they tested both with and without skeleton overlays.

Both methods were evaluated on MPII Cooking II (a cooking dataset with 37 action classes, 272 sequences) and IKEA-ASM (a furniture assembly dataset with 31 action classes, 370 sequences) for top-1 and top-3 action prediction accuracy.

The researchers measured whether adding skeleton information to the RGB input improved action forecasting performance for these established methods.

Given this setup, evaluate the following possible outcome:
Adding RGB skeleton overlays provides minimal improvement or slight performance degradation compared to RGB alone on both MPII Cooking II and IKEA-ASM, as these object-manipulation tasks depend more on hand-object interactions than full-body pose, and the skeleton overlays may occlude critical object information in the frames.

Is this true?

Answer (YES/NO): YES